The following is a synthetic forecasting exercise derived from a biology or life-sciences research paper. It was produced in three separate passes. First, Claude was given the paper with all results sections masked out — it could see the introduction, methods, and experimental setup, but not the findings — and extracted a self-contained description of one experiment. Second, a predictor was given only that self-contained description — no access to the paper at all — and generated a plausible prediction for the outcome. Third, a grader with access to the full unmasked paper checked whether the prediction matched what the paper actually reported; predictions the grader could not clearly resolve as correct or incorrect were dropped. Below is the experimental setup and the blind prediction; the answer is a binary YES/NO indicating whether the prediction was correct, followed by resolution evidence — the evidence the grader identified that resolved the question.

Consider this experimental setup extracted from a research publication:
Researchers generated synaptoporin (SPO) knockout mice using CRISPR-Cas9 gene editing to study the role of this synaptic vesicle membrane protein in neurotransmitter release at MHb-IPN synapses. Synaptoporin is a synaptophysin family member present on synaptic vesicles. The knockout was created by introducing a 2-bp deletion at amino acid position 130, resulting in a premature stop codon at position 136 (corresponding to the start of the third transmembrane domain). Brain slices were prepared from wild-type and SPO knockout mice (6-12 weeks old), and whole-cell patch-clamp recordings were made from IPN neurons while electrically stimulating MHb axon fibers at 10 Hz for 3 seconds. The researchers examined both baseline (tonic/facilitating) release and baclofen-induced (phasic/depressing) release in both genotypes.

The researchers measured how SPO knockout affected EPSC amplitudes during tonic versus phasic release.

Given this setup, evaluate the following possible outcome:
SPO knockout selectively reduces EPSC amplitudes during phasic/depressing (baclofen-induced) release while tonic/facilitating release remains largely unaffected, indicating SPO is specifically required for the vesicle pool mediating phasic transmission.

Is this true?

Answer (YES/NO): NO